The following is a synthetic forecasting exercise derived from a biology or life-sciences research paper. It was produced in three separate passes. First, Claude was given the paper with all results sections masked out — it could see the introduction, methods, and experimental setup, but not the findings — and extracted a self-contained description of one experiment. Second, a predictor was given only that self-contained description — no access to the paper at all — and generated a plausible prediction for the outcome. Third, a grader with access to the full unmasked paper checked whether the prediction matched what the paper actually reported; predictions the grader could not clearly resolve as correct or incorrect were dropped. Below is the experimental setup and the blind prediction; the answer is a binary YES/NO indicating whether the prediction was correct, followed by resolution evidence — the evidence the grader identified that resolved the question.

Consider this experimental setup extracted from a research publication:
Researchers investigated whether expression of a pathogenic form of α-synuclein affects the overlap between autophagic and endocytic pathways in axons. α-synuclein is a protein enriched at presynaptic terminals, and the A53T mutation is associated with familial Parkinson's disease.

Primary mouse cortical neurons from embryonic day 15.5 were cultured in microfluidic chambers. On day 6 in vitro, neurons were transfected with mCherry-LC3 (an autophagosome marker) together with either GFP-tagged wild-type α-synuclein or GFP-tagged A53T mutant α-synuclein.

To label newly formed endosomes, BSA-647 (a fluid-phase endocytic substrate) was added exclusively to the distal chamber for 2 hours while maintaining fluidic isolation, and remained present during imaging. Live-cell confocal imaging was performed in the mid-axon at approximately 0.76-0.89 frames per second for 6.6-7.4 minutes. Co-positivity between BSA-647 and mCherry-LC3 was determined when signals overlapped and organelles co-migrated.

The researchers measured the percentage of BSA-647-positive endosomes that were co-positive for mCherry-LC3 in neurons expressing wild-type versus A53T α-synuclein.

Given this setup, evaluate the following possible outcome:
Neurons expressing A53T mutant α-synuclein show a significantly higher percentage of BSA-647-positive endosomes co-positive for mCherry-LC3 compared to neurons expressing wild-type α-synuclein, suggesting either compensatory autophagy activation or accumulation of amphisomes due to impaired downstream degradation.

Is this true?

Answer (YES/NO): YES